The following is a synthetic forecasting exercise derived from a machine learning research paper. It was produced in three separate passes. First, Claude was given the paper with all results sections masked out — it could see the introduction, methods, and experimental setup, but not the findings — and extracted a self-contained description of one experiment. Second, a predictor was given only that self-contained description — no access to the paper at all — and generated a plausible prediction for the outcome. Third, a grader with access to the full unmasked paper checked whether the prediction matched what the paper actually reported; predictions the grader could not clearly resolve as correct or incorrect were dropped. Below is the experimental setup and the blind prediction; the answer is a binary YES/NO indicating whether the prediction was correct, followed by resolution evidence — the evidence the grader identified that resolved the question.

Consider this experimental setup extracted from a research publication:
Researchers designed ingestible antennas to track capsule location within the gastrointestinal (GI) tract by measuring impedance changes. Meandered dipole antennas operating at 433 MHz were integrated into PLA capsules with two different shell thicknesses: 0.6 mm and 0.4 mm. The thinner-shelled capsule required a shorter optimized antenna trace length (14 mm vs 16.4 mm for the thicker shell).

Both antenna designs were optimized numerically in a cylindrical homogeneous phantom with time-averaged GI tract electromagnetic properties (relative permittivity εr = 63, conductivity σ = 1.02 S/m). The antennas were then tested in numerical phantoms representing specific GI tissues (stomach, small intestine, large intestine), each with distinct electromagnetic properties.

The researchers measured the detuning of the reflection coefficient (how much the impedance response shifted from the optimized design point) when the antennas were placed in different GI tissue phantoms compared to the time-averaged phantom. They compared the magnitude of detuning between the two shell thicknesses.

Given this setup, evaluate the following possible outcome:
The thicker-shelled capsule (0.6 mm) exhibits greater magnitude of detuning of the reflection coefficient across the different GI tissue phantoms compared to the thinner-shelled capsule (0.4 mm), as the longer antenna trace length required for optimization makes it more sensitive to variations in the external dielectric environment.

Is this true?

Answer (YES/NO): NO